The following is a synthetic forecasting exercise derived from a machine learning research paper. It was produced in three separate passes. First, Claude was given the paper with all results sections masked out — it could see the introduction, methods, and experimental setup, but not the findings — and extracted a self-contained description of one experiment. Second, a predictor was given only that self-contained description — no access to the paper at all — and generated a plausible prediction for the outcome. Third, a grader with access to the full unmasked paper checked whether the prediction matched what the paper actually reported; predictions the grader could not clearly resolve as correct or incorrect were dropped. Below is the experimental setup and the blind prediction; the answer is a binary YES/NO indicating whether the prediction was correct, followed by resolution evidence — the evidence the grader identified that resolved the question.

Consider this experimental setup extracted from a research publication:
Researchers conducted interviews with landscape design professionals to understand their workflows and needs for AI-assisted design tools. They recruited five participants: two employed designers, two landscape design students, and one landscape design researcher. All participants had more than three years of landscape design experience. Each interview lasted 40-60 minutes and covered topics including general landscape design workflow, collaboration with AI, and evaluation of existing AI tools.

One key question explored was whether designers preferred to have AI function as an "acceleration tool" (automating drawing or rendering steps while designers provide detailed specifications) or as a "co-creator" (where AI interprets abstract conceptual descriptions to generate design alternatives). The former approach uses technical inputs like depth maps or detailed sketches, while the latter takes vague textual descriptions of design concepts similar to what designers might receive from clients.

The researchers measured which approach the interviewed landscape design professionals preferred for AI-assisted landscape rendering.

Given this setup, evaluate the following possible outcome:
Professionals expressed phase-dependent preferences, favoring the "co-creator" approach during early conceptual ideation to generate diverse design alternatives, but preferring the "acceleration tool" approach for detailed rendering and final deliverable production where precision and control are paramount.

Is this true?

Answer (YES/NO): NO